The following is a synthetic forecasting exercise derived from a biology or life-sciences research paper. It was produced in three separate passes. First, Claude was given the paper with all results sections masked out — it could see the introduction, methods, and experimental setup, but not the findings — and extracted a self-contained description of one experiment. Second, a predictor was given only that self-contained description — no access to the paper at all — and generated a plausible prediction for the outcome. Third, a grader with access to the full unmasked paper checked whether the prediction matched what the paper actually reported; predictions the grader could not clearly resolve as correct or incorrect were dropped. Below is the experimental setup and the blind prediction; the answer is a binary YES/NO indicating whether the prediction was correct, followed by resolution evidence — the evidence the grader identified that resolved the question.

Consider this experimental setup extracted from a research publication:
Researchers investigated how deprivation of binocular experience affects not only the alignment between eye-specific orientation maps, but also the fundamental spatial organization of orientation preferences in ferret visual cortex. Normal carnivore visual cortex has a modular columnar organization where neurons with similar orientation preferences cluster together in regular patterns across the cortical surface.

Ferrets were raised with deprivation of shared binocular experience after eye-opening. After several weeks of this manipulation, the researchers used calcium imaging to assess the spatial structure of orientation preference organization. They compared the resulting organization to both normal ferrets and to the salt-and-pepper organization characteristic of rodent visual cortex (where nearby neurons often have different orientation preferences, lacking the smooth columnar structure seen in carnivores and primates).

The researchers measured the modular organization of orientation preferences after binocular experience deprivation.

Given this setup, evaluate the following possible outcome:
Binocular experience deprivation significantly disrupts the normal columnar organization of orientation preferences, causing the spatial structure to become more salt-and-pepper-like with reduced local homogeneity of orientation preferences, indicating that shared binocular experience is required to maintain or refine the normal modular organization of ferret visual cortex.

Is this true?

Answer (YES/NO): YES